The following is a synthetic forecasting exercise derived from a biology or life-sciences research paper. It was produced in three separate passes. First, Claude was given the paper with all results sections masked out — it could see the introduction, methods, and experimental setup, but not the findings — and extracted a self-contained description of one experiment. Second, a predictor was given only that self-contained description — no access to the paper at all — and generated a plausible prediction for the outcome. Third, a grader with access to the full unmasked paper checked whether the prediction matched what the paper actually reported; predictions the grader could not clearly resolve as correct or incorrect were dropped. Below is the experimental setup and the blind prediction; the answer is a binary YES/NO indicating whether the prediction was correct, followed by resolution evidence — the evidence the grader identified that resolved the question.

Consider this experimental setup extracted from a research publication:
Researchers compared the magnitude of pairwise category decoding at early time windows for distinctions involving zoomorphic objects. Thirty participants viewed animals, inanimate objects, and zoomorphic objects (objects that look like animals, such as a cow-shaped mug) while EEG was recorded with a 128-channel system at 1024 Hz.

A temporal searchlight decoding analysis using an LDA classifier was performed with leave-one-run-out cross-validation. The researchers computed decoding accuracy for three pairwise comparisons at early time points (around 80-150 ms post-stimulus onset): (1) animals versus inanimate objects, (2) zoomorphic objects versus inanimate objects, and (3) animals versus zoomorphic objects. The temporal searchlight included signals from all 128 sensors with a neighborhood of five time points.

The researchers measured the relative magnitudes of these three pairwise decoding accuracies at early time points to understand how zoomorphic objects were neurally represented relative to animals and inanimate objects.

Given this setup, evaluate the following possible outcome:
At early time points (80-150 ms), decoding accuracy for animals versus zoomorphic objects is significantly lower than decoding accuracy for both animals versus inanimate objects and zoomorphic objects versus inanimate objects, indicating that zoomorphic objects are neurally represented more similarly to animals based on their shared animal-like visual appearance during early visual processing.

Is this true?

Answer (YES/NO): YES